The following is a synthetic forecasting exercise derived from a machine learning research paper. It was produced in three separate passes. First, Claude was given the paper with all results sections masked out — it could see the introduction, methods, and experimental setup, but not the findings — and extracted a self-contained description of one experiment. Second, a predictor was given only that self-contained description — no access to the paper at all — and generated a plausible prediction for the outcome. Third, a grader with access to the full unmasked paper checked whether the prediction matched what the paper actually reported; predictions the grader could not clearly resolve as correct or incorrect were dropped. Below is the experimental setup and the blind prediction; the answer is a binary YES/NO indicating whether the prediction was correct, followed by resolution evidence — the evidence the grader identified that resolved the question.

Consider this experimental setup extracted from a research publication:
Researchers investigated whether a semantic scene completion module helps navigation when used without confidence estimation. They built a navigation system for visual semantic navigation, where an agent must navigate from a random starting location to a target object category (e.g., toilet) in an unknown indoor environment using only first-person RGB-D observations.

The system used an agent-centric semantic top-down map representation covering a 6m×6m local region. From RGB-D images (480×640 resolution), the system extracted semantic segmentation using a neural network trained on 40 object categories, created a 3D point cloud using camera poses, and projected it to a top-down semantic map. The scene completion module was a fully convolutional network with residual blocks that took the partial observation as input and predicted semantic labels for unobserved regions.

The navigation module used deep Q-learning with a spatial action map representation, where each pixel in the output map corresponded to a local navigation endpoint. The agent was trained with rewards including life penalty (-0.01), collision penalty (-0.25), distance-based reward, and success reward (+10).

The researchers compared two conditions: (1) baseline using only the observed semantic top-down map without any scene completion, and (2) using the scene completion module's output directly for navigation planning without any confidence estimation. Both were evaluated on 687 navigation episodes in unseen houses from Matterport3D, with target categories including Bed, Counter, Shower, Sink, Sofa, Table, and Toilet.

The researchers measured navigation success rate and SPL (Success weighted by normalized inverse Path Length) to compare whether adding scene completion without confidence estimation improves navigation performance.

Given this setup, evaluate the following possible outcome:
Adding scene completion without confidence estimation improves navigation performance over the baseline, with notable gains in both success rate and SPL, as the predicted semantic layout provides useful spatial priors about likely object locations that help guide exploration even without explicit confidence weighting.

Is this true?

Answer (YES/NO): NO